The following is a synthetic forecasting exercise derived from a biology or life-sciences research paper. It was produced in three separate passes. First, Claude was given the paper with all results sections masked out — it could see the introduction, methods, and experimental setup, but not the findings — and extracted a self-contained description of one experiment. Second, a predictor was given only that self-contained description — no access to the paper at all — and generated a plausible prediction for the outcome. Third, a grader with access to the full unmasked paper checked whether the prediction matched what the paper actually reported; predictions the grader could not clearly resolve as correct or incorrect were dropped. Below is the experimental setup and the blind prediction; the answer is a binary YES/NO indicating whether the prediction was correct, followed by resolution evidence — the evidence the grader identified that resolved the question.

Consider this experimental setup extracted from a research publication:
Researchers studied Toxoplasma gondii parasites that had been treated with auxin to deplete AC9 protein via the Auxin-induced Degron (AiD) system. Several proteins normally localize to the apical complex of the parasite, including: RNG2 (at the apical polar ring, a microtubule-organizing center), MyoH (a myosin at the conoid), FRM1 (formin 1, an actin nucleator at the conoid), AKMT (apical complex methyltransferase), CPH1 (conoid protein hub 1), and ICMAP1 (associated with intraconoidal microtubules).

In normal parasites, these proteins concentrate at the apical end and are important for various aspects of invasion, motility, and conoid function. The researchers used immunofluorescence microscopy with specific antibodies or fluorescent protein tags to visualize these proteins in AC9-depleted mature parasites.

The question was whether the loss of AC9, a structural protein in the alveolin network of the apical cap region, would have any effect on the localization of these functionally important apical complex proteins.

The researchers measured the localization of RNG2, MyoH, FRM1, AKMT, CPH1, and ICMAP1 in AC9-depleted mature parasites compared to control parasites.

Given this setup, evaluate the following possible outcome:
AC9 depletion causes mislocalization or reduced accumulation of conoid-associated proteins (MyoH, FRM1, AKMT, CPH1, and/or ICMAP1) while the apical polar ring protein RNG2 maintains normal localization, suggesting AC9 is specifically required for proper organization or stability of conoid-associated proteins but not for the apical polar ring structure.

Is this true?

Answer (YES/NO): NO